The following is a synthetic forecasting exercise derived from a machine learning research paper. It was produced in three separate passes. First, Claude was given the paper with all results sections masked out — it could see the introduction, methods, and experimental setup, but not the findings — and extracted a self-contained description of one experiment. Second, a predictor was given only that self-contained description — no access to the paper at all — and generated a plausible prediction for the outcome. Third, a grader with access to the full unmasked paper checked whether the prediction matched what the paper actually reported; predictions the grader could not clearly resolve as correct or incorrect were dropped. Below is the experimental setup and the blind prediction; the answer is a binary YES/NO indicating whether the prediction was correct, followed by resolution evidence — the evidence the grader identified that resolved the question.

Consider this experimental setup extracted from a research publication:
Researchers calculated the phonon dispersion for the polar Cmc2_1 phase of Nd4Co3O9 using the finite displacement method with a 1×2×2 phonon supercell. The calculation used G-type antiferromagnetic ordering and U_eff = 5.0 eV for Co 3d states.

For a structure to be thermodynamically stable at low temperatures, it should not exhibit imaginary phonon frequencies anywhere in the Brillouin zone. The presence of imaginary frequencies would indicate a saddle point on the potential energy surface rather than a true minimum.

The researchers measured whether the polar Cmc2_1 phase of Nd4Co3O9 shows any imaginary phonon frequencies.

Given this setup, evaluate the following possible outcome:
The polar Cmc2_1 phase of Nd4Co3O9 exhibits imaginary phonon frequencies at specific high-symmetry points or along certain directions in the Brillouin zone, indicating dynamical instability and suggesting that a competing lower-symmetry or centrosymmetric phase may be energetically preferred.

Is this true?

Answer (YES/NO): NO